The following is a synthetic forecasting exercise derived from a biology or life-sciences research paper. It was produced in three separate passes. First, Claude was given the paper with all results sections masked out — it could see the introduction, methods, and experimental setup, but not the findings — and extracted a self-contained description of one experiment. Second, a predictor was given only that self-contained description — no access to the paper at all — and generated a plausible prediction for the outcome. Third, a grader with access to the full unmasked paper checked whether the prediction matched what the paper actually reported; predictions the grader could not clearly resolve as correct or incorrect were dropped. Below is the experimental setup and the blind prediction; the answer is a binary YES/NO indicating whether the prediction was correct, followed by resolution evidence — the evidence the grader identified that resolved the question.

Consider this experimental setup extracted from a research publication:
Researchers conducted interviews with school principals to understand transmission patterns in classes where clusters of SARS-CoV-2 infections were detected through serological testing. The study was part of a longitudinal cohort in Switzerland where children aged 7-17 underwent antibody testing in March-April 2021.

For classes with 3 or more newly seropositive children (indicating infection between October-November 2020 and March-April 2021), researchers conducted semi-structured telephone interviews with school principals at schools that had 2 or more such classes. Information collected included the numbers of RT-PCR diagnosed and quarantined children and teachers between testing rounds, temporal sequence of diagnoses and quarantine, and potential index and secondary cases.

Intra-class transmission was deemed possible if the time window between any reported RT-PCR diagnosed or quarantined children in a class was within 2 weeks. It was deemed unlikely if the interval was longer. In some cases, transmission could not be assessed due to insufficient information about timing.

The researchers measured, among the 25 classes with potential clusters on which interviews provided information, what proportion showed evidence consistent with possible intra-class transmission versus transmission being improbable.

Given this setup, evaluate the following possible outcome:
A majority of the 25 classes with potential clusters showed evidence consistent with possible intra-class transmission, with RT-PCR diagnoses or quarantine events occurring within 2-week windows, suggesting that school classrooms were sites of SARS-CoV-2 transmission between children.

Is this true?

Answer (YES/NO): NO